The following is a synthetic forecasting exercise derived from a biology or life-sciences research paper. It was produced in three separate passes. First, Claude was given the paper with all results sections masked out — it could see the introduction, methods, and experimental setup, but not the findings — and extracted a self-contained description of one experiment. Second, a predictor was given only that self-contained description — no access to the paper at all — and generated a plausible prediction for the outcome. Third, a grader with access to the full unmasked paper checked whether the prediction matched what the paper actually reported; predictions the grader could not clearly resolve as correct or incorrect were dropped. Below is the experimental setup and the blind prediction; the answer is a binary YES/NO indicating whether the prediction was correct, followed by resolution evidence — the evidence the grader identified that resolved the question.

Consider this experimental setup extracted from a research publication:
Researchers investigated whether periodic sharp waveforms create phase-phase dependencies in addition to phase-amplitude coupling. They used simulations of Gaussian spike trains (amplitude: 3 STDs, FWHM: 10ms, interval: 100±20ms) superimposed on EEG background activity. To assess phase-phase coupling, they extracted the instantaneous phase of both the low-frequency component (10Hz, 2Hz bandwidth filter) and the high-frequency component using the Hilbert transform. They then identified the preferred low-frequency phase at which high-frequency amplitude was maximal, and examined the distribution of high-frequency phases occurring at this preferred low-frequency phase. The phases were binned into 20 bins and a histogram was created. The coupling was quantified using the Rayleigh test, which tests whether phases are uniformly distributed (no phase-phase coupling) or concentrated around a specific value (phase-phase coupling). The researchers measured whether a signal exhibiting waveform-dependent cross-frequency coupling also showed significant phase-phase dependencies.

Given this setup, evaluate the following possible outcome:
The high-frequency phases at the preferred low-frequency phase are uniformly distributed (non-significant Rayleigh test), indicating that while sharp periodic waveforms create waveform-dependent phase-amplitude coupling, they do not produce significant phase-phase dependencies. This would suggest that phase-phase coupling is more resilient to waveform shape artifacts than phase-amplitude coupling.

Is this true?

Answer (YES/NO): NO